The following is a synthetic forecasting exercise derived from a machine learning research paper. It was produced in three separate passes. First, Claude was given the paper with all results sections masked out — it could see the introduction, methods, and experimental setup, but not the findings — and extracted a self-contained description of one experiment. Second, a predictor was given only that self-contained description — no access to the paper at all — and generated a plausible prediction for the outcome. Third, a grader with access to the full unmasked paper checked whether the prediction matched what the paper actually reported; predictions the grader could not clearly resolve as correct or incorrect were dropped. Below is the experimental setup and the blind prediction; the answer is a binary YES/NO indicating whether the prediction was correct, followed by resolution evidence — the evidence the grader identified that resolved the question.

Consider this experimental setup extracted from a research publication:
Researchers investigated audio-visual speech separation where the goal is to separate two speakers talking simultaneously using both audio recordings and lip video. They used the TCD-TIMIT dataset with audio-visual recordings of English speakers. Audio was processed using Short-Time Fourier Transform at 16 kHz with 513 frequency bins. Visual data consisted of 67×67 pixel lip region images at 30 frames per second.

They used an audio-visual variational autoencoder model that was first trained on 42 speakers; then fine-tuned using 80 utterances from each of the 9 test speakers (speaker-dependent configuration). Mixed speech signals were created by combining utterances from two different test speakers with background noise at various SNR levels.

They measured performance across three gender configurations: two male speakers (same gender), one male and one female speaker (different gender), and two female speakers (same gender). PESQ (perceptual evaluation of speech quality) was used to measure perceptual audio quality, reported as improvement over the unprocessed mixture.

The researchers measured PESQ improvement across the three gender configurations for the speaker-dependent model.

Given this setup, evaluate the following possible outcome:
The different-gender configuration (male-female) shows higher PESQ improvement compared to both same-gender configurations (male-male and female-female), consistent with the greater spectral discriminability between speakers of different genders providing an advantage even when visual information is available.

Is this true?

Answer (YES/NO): YES